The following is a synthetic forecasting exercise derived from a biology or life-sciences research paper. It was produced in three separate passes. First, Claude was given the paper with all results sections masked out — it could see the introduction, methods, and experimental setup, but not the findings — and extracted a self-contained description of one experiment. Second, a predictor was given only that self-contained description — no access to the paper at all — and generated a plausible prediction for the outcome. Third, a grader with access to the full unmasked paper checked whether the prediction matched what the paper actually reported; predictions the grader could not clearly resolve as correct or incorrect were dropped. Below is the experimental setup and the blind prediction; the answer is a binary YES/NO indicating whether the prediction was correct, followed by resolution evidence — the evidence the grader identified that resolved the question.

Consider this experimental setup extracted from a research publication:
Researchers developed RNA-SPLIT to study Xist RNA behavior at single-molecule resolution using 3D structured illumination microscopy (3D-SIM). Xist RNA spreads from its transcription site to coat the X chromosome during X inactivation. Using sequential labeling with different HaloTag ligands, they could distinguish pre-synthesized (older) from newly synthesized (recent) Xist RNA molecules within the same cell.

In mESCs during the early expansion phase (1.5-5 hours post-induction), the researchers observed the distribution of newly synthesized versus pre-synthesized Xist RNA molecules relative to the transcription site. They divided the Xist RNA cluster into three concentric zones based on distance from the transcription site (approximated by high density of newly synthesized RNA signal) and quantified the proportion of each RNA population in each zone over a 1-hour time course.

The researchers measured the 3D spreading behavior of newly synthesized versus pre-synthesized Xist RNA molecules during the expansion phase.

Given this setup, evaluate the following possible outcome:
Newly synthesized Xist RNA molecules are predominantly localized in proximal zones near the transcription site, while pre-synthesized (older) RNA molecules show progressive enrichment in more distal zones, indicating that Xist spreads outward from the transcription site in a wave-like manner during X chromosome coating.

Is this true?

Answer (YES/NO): NO